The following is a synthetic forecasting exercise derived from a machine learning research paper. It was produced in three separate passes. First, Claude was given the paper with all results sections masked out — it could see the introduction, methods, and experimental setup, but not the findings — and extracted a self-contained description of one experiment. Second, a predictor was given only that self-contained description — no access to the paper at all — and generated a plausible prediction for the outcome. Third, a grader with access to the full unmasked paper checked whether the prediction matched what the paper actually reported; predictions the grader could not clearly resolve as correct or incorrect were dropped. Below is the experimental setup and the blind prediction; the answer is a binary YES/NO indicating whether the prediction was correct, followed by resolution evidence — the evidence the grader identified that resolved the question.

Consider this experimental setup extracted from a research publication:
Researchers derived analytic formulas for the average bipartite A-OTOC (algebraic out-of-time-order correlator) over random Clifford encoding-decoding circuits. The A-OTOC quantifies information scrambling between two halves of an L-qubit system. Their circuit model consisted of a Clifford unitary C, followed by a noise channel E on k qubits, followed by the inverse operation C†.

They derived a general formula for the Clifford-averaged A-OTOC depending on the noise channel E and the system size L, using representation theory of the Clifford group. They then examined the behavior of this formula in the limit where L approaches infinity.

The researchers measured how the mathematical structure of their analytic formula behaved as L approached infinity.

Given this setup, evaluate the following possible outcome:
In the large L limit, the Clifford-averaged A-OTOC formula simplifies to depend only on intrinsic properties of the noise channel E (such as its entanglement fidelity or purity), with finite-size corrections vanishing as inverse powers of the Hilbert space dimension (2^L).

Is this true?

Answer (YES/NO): NO